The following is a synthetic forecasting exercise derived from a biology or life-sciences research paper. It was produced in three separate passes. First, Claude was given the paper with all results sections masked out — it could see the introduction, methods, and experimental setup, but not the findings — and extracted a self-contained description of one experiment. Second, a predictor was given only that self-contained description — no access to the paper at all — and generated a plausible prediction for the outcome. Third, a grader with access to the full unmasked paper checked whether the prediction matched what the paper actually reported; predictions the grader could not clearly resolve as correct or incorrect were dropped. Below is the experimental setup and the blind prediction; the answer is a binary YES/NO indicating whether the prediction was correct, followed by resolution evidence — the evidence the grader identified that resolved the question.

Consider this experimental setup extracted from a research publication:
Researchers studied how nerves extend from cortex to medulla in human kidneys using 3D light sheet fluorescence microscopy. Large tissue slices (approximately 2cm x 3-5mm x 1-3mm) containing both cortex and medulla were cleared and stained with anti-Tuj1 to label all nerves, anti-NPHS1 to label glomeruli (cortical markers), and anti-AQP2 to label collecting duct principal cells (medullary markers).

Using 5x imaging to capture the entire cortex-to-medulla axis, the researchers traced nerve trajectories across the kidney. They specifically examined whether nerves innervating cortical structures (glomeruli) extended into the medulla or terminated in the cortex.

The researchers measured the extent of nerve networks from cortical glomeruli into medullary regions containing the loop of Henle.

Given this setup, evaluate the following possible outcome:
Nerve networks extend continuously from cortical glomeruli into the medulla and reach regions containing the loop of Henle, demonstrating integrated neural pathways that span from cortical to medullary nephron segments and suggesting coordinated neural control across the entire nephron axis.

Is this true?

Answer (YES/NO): NO